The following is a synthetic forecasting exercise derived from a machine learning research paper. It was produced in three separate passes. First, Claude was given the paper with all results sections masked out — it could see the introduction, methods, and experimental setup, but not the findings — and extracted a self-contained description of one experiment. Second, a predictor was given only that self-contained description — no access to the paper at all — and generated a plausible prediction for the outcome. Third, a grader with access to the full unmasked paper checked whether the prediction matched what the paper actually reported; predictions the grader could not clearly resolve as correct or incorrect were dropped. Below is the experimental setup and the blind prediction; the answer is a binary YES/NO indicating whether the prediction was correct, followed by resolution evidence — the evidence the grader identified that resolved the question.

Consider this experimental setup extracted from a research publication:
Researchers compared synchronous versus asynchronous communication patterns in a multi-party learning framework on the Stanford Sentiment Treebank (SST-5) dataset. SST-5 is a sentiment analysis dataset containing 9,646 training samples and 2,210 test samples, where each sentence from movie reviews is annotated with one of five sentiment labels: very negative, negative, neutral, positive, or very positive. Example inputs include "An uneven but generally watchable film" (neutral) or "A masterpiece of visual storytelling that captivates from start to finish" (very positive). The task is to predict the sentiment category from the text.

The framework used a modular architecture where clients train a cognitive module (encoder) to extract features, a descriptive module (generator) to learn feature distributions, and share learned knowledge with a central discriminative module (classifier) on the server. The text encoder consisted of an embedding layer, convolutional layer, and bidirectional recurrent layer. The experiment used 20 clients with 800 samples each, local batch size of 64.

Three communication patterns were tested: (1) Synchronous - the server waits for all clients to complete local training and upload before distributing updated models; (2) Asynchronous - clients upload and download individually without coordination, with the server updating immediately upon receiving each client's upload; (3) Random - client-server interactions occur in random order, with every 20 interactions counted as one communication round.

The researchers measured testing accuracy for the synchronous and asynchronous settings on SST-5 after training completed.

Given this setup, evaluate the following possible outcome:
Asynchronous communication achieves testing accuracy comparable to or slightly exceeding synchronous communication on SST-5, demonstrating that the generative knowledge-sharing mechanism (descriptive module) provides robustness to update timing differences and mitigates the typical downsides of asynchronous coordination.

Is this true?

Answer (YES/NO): YES